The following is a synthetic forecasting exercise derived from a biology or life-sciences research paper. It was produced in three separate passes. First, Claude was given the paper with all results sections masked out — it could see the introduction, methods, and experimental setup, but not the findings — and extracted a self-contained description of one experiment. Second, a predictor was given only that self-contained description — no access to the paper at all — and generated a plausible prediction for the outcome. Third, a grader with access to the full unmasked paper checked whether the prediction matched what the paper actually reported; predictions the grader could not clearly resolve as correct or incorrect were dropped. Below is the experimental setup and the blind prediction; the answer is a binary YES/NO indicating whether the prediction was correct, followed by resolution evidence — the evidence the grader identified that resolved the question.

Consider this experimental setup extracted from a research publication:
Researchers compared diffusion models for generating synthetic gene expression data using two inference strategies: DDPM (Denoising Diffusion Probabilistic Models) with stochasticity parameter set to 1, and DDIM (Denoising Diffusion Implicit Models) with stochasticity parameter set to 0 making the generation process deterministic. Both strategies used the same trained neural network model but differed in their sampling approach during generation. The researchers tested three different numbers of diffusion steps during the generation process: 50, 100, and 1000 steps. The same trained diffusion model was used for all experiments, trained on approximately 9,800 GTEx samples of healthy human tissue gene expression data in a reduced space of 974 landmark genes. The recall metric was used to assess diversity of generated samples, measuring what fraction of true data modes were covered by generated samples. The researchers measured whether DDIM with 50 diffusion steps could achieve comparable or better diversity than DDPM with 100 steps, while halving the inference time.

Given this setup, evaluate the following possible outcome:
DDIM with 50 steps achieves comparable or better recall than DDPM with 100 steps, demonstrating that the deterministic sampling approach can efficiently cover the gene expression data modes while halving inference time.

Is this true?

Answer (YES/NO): YES